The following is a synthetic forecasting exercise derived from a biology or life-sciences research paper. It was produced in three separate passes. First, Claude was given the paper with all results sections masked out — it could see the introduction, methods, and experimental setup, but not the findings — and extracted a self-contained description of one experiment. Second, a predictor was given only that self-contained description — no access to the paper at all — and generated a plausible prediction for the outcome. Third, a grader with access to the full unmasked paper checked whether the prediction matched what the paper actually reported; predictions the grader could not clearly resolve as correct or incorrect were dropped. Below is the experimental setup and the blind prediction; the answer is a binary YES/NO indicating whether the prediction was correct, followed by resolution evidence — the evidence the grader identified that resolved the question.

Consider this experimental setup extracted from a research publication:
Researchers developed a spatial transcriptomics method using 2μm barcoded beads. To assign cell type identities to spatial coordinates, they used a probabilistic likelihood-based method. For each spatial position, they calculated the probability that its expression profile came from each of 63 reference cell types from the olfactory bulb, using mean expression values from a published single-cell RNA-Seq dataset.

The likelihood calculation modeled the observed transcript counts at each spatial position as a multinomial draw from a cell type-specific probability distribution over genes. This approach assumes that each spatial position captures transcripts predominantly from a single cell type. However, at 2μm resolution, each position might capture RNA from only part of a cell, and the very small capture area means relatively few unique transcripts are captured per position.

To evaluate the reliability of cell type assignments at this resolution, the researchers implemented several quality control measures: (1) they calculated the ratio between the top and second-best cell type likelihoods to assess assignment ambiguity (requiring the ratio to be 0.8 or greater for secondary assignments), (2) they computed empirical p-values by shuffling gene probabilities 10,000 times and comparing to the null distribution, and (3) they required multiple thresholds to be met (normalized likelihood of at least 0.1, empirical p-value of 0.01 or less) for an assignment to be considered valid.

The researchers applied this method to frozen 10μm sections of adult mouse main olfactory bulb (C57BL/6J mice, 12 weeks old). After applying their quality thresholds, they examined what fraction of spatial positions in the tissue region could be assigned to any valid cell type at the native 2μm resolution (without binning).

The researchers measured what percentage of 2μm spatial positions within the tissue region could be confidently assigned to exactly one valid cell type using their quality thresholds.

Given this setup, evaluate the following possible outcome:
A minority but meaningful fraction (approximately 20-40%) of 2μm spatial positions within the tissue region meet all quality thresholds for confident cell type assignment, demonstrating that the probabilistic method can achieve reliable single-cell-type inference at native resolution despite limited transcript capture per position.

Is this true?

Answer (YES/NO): YES